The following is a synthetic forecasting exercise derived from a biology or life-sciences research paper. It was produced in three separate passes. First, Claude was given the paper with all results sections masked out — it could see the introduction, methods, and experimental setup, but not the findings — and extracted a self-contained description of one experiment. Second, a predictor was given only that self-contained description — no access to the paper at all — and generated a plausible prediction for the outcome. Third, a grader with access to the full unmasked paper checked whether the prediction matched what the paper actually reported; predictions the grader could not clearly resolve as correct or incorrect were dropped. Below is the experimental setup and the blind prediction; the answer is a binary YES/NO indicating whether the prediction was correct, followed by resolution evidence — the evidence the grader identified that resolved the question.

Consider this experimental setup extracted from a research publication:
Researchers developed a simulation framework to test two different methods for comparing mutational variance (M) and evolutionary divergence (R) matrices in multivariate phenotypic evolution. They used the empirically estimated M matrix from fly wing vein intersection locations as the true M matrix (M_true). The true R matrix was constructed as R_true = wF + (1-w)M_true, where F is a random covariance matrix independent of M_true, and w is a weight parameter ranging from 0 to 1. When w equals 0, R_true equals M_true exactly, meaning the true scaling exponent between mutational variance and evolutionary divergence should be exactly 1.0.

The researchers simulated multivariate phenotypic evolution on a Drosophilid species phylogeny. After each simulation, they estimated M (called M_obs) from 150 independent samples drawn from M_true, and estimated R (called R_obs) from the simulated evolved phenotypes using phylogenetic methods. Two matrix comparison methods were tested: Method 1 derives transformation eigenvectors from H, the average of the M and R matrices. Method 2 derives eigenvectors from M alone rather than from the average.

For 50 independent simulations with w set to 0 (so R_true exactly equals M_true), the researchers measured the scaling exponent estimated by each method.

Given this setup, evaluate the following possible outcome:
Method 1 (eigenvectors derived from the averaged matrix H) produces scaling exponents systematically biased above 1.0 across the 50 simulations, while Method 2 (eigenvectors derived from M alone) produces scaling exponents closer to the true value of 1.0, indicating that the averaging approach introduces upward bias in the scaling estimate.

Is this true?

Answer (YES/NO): NO